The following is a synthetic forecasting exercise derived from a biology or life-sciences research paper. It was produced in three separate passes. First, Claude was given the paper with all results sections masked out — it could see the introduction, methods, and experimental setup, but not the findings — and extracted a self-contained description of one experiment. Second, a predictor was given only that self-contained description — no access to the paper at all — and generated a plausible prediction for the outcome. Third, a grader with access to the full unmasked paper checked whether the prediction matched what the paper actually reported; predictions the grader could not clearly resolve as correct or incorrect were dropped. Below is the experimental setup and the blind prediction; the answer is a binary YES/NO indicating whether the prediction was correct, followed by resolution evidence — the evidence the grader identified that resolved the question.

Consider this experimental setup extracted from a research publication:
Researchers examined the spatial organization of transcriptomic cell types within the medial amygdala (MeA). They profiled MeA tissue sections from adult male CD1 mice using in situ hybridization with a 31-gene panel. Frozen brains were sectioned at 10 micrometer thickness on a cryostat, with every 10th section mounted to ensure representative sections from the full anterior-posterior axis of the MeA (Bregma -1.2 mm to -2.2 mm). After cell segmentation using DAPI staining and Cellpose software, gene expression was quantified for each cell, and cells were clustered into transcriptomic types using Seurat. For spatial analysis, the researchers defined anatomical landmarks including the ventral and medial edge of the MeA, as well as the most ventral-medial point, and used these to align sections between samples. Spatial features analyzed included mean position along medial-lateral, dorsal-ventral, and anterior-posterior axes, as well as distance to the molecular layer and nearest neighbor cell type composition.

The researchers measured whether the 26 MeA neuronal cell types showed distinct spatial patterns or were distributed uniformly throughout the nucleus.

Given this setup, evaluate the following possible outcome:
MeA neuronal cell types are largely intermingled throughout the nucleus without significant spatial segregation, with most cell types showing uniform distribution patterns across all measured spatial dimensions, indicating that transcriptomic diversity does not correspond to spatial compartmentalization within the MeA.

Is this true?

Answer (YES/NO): NO